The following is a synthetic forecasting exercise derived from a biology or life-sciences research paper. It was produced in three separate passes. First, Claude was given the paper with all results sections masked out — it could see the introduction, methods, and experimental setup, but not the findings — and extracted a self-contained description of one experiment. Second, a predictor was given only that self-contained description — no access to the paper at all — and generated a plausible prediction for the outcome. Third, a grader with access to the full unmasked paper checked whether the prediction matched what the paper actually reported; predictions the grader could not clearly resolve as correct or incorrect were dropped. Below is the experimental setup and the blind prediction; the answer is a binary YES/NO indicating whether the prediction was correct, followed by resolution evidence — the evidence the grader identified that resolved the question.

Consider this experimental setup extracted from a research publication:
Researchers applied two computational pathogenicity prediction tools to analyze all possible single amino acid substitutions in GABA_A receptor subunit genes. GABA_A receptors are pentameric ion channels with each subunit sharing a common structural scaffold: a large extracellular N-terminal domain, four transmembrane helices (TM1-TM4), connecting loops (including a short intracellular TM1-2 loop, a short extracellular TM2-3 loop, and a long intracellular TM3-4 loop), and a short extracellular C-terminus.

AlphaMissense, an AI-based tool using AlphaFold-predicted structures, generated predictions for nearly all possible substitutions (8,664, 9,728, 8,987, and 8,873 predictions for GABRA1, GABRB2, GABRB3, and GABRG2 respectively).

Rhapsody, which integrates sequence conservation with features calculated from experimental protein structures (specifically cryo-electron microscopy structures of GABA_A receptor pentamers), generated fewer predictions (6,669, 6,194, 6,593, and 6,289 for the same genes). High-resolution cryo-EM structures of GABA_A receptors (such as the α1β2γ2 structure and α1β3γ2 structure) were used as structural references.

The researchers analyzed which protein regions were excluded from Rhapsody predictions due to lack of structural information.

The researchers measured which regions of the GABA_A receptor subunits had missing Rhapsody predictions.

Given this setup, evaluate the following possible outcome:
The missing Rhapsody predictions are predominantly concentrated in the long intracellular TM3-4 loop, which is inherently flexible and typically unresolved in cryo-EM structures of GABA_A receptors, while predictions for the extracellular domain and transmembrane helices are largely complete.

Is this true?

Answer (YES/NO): NO